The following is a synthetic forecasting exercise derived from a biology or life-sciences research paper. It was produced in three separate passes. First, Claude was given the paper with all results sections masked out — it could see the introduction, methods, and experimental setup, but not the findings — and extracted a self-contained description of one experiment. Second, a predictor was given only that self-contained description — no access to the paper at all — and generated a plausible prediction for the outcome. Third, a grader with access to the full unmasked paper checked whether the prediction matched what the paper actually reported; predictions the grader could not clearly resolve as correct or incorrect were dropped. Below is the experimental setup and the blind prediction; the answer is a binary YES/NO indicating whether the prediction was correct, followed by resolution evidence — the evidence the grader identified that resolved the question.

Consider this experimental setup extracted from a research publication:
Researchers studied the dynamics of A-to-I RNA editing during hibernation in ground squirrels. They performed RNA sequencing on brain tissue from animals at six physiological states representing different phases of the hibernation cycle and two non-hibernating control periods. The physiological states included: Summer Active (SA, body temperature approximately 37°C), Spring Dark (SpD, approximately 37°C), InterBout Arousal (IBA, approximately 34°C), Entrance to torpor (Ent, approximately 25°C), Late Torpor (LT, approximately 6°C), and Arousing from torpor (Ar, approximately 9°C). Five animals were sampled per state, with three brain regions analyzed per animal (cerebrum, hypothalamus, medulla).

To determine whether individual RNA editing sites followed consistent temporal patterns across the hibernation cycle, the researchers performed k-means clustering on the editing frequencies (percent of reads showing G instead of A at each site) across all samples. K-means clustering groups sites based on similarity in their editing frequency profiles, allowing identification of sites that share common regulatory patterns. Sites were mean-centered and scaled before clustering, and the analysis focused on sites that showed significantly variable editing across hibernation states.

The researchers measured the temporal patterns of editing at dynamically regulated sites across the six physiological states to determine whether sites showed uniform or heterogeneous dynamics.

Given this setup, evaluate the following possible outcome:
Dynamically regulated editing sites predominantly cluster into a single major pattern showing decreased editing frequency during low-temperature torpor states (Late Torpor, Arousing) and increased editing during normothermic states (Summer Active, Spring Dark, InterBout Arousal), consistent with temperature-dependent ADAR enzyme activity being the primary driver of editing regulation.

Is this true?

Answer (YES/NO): NO